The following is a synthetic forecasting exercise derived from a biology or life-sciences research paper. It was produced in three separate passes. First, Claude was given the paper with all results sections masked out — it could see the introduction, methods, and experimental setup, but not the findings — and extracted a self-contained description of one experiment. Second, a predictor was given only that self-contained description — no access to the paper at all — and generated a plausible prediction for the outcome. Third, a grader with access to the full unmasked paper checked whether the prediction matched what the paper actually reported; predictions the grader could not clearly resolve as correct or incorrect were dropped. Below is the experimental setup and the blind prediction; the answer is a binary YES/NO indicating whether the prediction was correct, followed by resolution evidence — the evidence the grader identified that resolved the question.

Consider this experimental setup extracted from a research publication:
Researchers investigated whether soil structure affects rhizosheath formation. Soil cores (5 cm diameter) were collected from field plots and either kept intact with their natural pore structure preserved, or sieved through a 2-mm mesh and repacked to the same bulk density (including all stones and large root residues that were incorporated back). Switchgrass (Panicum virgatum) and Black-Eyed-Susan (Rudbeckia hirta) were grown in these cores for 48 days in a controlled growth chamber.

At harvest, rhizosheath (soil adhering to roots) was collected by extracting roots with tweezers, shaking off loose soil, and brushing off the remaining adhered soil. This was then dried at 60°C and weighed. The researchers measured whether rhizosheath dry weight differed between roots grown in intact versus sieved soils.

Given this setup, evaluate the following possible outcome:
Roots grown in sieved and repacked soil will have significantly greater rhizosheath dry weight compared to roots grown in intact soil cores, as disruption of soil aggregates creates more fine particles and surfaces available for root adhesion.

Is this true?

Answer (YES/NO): NO